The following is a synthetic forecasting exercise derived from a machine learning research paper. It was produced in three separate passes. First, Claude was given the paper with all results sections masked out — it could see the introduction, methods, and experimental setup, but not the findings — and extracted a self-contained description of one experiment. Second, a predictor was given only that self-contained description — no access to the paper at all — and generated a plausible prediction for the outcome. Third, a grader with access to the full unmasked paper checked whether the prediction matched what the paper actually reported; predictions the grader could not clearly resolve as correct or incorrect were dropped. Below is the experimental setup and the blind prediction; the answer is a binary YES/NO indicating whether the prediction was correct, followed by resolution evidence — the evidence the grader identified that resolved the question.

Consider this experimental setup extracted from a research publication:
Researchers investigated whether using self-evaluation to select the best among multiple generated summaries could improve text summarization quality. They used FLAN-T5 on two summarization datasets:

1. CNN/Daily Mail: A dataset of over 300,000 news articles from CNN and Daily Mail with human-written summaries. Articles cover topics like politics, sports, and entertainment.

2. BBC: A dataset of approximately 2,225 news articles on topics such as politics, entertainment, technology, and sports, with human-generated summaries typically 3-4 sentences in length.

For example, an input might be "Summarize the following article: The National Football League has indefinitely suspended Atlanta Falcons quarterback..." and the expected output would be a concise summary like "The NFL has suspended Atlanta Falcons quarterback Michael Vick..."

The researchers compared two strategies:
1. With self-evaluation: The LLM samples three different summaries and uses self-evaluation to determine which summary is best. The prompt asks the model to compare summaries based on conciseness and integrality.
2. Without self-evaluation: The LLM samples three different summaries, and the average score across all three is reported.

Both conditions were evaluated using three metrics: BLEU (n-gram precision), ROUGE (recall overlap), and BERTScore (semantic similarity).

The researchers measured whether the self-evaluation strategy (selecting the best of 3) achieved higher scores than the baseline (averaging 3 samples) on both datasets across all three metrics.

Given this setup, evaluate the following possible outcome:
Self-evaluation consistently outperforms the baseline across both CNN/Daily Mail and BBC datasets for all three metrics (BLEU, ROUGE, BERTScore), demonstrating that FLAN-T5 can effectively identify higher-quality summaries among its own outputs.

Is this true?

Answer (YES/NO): YES